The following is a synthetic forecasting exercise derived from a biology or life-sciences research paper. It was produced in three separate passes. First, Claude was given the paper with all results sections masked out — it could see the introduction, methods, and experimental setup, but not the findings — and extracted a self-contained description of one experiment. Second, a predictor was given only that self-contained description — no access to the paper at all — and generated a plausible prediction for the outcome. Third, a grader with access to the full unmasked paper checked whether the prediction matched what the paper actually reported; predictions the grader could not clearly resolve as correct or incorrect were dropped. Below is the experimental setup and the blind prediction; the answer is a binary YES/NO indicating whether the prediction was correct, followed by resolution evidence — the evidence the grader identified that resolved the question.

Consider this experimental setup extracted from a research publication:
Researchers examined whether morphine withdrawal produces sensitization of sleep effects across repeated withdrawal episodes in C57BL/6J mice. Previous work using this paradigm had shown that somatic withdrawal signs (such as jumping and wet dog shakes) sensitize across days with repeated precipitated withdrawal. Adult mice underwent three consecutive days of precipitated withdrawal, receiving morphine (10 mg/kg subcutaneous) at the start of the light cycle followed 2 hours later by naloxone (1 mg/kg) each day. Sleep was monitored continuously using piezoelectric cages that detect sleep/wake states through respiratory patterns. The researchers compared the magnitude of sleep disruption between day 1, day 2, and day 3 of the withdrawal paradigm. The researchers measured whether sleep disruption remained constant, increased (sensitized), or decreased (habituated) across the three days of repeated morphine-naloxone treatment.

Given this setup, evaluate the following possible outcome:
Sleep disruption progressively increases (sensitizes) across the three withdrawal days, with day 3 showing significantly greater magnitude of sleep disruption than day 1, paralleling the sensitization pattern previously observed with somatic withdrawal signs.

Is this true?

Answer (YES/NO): NO